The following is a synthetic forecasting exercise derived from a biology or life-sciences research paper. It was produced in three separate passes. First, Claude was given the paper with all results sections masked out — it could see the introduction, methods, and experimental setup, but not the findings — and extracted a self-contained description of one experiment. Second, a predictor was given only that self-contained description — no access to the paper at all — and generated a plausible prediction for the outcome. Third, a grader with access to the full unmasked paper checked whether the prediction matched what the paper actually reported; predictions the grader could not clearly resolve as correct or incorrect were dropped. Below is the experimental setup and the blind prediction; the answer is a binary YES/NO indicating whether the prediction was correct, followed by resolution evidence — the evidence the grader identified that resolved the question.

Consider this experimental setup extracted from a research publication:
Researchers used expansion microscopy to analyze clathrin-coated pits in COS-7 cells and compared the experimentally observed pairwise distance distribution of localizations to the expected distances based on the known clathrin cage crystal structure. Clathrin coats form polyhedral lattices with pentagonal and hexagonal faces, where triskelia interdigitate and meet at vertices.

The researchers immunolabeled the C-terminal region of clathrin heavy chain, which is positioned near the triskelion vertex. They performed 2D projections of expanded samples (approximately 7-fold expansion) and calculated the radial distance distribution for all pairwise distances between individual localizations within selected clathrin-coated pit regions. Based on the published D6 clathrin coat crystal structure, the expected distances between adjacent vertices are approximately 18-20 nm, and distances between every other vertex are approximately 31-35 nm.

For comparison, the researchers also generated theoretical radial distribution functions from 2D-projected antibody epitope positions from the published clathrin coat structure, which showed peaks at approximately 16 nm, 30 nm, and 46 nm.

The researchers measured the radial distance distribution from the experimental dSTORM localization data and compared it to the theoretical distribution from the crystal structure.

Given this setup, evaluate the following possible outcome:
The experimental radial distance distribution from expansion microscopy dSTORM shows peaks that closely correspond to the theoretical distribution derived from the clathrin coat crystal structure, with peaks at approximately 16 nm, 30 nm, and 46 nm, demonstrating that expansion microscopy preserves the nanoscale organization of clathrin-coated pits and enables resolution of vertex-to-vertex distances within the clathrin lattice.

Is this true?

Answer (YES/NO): YES